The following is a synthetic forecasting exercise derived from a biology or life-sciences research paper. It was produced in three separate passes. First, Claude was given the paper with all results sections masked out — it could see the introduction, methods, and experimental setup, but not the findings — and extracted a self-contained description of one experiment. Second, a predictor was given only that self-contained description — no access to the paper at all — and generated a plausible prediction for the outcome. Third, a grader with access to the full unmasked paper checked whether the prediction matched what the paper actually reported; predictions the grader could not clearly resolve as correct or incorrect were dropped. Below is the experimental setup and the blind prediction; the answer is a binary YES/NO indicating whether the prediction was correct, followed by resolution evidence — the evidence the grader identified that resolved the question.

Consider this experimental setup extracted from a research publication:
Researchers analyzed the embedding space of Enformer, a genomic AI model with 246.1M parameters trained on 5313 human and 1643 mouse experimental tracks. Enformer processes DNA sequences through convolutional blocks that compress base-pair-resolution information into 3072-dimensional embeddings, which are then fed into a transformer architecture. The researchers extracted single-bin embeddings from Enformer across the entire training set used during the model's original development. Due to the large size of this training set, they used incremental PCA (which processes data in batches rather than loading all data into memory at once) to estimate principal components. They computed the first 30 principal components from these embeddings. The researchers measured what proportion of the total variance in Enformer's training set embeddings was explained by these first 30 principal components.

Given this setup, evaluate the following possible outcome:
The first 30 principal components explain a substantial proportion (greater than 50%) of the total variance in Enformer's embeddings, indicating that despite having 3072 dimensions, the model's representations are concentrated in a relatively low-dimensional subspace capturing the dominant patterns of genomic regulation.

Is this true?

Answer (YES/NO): YES